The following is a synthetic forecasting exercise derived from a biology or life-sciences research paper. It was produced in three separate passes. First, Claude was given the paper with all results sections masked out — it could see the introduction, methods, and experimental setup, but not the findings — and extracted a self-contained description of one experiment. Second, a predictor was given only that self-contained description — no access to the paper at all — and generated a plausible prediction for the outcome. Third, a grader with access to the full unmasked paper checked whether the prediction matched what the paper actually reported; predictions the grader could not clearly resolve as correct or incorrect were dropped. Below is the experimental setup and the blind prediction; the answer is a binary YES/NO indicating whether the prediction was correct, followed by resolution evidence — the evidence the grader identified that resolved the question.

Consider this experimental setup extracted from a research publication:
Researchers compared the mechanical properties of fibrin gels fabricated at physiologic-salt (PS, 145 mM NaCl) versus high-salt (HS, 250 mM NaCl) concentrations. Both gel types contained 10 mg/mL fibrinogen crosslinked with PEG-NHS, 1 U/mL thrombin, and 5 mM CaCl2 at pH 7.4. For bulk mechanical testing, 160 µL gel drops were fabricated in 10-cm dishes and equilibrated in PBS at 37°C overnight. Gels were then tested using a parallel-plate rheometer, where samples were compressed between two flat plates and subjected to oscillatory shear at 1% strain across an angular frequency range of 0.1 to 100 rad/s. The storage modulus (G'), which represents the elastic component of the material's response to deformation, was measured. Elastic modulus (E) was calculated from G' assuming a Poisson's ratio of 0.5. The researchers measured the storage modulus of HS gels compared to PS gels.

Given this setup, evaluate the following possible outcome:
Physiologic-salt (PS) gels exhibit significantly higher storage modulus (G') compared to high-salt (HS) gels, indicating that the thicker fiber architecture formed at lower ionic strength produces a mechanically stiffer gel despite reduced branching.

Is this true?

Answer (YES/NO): NO